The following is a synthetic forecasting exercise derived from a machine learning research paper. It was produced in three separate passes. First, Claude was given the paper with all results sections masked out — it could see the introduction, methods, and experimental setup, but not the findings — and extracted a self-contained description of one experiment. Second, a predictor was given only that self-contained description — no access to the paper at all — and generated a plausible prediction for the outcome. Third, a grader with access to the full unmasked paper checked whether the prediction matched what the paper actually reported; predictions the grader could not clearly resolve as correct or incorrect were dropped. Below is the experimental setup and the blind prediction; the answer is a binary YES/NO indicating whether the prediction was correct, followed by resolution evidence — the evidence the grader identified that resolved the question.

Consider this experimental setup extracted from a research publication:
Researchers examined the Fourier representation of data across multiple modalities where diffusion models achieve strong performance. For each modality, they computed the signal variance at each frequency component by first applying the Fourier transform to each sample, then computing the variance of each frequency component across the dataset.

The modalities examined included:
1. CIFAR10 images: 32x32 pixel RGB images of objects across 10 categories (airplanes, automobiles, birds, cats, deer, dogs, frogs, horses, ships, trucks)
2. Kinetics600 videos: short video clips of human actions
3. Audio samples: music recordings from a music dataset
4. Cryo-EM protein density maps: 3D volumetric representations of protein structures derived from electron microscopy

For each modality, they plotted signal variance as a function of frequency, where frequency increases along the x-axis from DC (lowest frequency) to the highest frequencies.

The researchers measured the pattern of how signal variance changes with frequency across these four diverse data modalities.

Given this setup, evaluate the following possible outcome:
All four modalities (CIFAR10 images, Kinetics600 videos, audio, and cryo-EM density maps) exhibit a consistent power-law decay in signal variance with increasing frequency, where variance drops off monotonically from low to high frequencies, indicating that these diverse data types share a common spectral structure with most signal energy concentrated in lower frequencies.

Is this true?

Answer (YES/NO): YES